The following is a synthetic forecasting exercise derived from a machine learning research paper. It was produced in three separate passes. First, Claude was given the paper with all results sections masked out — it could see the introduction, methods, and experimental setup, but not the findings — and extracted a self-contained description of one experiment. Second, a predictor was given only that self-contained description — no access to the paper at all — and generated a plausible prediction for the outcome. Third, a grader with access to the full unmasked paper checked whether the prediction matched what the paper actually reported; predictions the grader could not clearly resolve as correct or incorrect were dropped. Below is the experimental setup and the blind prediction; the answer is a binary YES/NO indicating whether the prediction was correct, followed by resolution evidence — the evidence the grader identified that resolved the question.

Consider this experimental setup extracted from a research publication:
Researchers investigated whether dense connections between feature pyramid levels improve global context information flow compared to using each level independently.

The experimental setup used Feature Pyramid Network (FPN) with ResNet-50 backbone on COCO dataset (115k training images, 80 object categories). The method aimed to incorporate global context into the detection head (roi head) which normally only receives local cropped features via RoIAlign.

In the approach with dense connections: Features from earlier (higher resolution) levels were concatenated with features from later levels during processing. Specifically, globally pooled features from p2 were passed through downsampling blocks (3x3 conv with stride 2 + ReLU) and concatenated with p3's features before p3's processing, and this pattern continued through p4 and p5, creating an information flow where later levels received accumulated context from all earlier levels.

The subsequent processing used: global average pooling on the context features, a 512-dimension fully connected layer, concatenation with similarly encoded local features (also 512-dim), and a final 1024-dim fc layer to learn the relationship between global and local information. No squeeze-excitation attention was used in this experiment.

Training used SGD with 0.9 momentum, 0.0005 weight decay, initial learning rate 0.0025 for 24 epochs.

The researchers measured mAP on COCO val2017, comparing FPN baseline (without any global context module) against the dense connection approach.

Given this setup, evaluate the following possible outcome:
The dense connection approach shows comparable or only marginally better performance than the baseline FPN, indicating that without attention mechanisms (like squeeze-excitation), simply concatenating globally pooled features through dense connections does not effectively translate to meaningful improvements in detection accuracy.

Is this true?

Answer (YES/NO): NO